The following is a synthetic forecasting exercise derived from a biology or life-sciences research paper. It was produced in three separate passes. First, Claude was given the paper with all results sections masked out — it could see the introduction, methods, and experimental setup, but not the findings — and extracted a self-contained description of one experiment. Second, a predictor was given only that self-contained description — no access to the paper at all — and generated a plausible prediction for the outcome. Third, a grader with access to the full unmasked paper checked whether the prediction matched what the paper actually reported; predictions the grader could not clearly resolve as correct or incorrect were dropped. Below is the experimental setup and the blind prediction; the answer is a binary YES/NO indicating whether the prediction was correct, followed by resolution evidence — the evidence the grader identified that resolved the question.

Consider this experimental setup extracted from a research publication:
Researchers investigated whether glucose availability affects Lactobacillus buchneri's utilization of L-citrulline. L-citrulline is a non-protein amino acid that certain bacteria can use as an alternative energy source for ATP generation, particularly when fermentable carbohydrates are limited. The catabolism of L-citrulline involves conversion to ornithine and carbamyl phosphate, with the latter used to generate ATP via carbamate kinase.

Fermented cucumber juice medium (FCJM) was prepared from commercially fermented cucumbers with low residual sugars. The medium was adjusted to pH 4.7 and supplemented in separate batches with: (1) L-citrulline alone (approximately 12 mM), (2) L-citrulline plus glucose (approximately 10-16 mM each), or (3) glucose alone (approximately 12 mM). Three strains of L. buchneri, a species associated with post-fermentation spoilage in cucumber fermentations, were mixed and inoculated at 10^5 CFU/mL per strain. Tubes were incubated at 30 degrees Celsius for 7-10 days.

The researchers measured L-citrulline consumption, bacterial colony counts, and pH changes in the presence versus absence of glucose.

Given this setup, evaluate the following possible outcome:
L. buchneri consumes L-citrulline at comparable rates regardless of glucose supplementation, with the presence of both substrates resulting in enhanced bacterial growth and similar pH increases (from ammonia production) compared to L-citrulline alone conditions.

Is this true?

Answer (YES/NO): NO